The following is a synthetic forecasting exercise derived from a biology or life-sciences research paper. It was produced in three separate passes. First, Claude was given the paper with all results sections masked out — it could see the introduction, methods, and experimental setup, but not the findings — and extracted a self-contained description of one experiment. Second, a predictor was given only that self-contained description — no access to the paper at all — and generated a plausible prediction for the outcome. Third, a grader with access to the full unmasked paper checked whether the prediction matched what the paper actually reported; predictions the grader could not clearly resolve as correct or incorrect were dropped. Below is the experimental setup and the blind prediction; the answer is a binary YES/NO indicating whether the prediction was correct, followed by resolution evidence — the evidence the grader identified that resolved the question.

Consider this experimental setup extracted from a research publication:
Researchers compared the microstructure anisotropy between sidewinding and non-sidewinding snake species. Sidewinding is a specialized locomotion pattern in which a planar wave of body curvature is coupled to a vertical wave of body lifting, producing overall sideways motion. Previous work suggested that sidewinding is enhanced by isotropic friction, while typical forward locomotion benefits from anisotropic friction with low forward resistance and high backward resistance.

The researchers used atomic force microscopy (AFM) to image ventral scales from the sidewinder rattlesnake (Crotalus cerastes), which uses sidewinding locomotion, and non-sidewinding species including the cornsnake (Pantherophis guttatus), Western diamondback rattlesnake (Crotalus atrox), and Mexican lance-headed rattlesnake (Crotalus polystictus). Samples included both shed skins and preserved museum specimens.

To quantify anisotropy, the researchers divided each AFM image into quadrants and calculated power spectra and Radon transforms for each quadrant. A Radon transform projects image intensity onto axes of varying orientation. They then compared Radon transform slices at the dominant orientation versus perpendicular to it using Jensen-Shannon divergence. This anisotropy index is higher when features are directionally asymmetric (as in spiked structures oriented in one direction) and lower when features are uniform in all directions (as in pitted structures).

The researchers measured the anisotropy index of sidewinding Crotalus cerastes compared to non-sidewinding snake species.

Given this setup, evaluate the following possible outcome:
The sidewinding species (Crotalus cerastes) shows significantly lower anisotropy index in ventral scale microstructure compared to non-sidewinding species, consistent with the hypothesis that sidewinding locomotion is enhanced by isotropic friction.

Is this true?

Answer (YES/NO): YES